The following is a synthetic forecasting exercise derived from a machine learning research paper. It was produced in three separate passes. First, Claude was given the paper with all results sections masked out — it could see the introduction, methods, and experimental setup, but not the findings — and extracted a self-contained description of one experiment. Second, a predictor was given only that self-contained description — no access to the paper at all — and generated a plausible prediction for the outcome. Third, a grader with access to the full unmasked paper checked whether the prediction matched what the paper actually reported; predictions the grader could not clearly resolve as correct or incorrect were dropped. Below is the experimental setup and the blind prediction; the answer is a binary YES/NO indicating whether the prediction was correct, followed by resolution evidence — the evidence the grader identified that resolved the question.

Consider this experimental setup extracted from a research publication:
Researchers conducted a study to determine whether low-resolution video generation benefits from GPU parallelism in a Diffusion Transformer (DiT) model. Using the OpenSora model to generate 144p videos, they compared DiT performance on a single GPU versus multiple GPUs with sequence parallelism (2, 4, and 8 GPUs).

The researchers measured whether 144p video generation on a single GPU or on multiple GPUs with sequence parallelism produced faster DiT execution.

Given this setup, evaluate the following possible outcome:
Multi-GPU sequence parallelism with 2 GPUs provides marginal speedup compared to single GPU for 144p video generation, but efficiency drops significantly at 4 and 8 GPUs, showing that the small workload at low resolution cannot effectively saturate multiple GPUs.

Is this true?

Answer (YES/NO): NO